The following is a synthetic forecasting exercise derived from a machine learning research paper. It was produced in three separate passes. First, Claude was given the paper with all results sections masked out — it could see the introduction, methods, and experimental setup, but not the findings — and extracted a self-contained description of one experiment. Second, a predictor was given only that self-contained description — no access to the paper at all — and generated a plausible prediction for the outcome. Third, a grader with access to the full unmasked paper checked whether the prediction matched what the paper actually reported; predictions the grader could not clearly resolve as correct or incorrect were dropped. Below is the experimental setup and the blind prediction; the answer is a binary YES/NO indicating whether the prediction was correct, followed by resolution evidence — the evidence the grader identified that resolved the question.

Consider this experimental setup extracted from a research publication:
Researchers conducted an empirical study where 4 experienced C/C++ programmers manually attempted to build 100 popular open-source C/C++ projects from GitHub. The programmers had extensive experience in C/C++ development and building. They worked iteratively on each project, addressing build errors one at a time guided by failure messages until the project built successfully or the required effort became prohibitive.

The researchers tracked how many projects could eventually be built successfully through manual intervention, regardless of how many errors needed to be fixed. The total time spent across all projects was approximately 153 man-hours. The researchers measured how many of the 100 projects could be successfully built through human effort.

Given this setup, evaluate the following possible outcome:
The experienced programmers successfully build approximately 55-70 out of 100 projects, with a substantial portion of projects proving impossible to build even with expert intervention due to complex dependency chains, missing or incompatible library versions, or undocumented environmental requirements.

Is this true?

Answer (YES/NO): NO